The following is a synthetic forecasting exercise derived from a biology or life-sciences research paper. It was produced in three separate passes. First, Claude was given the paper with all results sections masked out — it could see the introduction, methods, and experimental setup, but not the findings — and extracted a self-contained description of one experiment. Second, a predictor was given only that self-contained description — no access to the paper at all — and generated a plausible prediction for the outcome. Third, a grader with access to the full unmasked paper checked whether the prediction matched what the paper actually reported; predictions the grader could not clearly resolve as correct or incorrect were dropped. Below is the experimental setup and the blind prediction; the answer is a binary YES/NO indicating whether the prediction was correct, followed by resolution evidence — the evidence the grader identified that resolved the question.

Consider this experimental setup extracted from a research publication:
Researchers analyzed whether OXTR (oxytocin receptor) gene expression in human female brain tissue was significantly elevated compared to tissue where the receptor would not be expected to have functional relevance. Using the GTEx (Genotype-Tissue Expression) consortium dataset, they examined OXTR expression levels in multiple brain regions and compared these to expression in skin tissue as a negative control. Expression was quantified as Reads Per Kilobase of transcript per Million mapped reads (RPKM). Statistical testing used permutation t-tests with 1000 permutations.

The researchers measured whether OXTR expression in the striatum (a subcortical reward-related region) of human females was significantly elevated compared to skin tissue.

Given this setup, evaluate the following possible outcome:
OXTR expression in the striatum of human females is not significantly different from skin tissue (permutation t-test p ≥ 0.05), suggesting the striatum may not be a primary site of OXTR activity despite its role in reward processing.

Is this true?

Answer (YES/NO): NO